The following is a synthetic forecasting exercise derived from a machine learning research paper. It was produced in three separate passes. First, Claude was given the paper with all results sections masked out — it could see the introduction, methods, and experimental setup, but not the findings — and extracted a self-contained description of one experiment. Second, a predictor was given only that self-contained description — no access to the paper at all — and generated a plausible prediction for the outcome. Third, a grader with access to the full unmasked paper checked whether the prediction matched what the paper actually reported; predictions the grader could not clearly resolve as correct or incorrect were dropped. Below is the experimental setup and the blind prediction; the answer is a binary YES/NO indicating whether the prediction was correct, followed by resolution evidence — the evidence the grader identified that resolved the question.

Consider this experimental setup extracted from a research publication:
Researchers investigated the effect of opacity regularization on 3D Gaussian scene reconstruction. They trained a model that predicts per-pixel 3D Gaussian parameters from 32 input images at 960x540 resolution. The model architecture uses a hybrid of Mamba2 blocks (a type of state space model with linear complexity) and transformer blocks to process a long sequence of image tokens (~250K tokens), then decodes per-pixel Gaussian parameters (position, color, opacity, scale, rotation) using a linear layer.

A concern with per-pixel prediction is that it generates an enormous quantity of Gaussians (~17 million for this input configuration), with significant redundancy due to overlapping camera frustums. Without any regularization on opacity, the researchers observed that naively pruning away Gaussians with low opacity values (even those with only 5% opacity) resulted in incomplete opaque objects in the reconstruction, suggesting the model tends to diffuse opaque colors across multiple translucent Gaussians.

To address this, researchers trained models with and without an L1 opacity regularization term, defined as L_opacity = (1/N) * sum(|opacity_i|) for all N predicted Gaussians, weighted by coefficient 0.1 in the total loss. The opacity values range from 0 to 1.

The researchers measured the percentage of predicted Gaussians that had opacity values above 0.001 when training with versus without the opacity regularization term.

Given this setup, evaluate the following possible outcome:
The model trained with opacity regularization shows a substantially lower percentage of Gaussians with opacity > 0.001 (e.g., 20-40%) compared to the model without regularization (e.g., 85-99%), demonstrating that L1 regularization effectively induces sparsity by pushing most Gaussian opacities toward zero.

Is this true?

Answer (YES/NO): NO